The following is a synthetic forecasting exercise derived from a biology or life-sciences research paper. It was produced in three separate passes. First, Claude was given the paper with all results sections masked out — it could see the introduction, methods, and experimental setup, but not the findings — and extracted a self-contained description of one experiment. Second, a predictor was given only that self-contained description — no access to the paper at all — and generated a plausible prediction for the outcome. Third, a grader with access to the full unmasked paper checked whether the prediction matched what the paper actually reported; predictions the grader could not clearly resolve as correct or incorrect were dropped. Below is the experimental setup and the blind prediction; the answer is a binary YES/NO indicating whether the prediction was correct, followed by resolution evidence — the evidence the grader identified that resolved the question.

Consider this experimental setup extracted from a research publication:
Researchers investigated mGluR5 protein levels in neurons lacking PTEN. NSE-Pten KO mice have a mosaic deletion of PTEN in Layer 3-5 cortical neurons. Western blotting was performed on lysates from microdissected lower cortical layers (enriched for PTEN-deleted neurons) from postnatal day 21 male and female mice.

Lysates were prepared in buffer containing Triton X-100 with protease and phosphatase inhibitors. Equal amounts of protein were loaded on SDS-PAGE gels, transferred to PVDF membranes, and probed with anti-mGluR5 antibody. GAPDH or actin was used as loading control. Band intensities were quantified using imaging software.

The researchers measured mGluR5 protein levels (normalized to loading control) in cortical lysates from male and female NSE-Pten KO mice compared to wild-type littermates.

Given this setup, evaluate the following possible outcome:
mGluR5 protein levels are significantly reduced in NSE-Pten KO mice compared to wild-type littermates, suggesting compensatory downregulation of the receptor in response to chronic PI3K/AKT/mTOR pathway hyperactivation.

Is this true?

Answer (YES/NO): NO